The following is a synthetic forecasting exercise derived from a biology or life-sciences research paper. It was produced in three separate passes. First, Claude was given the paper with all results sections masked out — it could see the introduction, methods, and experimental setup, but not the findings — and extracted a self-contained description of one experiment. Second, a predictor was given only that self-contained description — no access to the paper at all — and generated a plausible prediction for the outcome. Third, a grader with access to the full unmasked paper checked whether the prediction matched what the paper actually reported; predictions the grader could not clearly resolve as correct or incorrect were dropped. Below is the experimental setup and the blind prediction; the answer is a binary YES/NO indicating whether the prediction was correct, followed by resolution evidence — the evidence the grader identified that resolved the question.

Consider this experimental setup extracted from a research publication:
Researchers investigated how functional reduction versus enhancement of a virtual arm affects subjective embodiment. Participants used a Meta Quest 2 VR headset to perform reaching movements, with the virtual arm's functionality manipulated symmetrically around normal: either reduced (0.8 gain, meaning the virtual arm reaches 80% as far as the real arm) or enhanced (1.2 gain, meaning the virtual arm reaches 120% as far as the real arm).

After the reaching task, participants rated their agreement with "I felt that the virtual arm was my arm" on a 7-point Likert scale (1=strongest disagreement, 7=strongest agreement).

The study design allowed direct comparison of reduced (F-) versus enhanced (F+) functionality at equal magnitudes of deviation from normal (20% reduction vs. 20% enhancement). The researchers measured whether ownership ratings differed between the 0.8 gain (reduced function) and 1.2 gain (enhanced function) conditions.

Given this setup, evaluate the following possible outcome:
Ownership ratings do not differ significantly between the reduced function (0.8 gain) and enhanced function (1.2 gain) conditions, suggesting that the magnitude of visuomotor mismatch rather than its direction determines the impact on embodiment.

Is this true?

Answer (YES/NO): YES